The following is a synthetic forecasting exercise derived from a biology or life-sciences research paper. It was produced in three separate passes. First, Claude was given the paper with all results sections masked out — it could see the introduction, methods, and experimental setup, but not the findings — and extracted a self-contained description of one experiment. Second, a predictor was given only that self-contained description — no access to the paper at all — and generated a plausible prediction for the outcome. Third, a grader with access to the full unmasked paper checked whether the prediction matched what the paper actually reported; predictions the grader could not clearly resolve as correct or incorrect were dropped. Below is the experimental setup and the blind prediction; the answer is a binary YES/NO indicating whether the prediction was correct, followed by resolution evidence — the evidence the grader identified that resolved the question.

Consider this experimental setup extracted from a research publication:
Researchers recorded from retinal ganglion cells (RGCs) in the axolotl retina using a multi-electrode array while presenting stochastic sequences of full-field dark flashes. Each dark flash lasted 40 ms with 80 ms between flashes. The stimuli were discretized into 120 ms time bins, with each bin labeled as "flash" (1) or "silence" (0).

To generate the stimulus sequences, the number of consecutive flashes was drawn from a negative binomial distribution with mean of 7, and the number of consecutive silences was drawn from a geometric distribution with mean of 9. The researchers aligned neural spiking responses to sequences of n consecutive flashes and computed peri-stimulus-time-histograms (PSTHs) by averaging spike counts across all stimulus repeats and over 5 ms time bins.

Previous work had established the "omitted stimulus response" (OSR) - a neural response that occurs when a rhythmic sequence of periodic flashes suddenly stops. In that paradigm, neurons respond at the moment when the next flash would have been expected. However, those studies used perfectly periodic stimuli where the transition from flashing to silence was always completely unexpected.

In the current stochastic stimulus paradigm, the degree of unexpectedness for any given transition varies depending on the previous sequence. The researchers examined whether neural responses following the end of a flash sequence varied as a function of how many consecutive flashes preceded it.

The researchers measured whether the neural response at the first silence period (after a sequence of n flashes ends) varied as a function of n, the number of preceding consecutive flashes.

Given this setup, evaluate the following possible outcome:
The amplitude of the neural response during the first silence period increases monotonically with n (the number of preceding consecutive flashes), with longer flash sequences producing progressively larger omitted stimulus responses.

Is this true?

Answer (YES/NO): YES